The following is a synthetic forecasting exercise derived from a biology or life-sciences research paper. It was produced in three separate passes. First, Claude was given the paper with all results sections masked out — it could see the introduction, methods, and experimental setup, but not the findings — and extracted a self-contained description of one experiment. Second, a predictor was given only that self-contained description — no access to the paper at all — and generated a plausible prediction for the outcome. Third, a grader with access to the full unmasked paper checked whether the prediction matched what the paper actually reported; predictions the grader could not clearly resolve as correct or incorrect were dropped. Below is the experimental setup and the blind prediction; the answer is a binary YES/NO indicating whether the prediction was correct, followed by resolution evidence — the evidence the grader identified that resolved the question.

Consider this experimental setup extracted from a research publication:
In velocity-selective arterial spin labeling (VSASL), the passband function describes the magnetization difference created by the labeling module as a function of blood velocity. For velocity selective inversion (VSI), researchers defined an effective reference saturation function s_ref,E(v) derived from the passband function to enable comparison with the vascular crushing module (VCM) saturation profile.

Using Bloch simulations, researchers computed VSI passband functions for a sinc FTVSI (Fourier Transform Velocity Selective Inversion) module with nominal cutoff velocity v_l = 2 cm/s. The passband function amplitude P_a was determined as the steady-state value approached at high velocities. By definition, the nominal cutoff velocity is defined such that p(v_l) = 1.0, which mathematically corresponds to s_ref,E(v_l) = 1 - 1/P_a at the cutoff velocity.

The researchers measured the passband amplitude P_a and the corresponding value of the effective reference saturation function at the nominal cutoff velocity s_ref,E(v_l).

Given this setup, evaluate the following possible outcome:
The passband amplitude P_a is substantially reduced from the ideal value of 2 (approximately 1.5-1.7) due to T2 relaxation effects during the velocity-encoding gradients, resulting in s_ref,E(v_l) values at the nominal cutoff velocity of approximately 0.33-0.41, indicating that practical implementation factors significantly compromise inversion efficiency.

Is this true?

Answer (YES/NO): NO